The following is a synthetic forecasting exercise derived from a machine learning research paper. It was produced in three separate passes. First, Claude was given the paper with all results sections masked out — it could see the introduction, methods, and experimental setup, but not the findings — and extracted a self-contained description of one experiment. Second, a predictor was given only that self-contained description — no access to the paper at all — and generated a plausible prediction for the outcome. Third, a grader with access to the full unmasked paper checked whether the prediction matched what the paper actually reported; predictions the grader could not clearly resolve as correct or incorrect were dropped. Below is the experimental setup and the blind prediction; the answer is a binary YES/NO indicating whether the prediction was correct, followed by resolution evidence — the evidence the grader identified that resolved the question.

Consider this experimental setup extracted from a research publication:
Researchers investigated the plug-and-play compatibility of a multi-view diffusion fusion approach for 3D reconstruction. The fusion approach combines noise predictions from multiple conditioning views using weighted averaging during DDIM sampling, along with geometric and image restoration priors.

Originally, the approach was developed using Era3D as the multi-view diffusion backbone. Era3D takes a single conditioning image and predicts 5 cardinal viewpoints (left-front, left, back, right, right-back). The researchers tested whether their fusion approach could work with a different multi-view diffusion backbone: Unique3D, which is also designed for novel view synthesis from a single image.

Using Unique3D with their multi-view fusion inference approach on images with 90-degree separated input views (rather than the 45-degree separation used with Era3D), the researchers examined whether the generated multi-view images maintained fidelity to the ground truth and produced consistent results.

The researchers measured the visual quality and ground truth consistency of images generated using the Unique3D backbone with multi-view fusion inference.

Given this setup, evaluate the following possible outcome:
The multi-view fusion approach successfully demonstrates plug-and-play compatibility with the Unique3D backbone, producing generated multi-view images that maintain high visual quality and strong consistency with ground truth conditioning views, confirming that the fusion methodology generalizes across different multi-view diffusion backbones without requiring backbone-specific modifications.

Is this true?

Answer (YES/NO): YES